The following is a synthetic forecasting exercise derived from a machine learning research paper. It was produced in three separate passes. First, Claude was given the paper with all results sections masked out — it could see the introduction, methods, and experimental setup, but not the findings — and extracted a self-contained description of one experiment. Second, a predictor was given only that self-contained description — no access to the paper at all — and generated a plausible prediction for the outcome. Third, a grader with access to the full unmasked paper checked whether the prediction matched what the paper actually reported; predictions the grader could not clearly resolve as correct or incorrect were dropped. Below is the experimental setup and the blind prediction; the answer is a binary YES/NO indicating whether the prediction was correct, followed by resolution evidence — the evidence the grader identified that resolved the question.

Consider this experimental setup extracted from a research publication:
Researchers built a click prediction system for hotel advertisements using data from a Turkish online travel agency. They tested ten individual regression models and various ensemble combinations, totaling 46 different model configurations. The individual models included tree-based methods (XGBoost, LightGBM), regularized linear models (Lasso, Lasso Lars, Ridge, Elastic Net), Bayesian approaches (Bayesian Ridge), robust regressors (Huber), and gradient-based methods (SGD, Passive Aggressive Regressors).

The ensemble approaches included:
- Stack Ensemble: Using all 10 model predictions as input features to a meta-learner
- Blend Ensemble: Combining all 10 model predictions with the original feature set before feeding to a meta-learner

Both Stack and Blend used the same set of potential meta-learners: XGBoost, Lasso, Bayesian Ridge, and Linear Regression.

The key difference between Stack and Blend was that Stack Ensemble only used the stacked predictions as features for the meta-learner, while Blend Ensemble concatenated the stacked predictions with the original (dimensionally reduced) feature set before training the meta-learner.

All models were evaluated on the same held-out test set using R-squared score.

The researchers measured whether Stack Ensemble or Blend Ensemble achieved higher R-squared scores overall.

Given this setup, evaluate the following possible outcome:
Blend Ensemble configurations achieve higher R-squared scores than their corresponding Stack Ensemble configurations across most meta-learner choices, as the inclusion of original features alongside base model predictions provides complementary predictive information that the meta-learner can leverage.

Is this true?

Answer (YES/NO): NO